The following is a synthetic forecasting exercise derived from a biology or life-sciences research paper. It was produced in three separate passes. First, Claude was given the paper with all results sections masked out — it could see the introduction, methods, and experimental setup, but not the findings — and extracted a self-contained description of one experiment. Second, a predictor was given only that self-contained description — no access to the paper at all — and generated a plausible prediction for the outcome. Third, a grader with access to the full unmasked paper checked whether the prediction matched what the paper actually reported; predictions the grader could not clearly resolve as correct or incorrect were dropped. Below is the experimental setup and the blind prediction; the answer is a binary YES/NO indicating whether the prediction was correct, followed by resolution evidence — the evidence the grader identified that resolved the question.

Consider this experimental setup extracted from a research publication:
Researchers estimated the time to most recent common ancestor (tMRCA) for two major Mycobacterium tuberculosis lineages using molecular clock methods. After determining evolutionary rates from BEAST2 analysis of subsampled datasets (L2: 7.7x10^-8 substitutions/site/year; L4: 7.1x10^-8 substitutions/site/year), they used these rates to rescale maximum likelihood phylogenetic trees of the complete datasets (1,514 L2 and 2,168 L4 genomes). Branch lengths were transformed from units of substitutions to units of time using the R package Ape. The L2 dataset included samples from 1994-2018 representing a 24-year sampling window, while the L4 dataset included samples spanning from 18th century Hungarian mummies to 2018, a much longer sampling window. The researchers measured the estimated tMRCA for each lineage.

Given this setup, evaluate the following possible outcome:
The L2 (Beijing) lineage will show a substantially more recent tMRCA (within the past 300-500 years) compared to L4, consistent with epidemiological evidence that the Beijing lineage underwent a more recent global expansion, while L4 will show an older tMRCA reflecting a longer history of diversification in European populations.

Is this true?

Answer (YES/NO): NO